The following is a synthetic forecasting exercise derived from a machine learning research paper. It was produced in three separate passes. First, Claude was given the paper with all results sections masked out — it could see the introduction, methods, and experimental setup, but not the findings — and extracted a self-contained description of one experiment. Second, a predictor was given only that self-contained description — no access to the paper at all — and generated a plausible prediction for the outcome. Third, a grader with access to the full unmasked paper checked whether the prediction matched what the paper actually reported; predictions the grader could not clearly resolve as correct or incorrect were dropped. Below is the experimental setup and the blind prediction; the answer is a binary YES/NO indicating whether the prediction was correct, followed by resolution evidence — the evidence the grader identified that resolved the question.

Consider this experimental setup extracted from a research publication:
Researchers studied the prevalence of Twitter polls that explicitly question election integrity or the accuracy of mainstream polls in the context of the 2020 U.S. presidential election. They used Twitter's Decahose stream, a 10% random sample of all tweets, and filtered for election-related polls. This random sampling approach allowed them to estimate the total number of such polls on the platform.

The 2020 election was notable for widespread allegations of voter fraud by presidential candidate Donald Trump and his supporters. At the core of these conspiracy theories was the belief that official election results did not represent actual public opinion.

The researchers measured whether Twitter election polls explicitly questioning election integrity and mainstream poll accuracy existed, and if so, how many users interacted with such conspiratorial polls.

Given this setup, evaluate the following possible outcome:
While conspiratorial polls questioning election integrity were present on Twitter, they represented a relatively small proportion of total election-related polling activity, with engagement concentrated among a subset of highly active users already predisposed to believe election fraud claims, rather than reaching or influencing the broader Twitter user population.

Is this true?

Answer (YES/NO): NO